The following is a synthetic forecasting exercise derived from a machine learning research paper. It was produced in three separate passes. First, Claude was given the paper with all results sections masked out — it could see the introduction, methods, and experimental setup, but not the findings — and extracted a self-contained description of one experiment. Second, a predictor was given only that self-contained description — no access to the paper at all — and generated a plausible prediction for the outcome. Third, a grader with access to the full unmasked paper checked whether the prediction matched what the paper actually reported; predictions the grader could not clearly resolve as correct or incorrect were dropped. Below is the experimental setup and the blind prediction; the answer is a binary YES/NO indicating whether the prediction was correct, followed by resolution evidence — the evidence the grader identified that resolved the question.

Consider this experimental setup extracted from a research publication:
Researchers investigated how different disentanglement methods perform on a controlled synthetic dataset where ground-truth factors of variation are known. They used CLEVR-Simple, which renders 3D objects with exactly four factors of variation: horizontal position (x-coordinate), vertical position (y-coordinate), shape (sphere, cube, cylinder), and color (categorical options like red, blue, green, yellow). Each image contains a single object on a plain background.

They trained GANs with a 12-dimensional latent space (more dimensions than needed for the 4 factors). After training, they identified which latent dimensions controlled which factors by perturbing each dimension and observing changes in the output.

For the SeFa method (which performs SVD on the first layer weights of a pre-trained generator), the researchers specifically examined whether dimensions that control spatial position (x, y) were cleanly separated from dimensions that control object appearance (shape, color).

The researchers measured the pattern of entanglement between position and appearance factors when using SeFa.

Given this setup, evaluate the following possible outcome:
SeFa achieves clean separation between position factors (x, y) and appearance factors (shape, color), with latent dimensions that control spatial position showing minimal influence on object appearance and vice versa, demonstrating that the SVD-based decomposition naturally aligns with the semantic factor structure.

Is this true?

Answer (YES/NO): NO